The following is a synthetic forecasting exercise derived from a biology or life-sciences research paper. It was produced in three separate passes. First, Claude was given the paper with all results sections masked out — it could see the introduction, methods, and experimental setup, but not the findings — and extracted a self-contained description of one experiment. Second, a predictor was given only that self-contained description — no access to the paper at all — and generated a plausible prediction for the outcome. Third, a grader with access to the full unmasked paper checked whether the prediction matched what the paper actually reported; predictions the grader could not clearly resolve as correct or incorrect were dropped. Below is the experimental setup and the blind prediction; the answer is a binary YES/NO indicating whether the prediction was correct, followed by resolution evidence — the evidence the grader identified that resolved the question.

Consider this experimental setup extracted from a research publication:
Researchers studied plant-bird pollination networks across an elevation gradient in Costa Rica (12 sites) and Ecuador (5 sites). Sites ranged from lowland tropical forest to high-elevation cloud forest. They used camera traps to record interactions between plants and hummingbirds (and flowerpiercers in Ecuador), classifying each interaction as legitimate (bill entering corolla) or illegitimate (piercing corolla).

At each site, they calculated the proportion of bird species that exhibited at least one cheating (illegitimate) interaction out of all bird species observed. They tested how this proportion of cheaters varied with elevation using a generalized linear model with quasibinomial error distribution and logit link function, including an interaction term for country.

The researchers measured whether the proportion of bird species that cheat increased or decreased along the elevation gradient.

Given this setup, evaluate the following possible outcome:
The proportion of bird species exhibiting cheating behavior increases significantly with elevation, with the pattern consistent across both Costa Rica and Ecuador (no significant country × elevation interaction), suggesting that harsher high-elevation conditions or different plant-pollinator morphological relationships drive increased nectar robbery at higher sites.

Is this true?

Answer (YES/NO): NO